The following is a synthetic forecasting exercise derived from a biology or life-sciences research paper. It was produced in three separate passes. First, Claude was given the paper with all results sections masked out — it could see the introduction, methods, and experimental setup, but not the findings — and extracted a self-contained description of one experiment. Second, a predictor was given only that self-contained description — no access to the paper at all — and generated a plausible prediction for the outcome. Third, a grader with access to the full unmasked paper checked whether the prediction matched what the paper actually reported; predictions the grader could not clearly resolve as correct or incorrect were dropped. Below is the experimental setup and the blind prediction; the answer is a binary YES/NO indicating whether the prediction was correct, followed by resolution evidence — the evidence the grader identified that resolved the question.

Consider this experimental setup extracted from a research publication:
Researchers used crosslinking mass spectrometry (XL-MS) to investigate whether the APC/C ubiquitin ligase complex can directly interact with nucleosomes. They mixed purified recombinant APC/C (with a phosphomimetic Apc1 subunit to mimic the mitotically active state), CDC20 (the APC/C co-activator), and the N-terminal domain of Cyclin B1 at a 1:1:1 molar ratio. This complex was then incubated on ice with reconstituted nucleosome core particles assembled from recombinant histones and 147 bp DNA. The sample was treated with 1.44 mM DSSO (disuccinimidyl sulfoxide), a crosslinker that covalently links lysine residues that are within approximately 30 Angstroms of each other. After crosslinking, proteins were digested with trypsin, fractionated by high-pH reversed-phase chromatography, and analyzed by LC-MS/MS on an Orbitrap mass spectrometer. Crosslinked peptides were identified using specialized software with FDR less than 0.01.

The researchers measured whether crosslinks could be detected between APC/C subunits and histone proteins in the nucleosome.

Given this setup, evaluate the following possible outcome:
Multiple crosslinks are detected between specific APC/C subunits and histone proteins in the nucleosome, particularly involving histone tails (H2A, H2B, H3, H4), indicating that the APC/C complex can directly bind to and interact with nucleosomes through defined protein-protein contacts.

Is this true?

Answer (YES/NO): NO